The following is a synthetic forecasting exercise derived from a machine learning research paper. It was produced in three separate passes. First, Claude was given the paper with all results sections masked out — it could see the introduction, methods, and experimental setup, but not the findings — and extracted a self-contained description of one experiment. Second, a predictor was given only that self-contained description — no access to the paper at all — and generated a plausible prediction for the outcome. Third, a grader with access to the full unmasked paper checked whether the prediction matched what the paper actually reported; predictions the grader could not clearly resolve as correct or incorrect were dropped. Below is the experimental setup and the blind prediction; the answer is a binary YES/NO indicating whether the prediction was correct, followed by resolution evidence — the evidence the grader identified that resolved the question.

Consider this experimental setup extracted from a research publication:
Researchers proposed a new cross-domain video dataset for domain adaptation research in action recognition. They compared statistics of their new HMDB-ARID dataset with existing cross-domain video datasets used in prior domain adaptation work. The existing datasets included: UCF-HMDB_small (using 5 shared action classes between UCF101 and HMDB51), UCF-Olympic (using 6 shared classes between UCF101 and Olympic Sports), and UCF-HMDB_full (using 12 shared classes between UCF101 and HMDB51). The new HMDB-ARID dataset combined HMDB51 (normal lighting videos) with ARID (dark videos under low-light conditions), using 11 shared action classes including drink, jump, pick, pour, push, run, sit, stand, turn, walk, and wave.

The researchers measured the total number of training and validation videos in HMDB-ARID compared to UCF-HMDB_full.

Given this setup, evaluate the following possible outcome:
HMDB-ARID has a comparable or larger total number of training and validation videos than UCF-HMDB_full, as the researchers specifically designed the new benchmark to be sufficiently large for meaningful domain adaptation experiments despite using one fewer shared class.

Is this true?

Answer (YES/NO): YES